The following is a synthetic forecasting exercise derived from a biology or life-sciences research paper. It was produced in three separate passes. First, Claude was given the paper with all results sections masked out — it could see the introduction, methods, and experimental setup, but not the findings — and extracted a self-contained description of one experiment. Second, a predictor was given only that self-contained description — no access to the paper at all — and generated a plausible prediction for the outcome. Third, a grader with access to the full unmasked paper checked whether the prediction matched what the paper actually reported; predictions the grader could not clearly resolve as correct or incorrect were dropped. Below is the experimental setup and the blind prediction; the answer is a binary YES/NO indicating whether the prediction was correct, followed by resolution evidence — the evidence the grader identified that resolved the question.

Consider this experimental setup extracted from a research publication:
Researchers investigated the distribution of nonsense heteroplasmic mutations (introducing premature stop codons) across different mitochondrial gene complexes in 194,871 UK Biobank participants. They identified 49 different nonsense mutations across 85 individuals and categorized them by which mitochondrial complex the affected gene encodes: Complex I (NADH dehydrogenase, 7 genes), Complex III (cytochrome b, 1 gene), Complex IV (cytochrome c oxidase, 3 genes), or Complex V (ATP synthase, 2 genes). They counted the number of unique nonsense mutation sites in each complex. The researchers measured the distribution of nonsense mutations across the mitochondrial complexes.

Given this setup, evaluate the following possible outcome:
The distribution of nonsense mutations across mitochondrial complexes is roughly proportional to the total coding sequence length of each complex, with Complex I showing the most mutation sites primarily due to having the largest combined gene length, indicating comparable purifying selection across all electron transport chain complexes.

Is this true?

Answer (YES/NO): NO